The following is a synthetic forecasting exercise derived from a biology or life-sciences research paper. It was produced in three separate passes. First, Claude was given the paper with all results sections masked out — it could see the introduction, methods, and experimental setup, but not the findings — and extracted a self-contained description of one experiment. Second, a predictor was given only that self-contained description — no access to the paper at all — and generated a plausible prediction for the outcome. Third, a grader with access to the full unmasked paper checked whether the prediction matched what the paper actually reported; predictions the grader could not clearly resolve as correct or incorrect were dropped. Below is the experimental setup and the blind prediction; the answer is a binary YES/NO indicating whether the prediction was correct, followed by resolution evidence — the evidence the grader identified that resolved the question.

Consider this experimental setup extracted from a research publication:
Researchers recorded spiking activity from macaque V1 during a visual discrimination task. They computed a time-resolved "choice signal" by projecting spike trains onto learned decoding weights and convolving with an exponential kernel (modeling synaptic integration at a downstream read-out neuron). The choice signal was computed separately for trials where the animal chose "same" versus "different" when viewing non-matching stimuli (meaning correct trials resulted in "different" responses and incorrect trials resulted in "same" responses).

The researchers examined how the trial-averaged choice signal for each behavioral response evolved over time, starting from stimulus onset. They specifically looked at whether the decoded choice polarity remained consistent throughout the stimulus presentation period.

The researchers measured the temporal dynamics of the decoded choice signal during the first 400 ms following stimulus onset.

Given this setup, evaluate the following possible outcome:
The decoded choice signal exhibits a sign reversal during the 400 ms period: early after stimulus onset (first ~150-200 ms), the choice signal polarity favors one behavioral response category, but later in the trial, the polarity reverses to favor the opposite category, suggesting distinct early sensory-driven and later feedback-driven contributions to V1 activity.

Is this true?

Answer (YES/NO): YES